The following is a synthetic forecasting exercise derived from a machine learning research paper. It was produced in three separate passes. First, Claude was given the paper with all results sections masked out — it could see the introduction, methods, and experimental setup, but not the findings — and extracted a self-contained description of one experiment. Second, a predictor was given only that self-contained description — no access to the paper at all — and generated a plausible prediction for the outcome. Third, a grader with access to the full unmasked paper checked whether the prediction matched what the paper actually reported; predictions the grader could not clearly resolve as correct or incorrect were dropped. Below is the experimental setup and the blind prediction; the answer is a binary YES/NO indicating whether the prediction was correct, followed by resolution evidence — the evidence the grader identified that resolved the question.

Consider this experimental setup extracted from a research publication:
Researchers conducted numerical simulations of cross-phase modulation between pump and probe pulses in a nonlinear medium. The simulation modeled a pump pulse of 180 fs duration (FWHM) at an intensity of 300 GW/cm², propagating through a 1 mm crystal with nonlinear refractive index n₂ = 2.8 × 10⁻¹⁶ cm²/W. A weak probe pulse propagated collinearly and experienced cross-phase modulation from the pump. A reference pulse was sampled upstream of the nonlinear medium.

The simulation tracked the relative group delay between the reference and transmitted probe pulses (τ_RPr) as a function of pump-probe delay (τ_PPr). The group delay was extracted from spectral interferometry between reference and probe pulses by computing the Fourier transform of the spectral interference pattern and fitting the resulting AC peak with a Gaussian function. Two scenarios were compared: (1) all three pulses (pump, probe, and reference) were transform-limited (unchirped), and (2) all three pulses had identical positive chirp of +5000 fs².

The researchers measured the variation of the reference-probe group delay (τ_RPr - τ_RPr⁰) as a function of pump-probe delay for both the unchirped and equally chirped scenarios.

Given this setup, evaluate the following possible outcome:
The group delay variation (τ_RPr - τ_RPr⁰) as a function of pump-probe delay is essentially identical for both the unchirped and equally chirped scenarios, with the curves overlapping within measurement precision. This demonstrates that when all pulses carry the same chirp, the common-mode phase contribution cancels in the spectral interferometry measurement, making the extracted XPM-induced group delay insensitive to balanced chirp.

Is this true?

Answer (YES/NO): NO